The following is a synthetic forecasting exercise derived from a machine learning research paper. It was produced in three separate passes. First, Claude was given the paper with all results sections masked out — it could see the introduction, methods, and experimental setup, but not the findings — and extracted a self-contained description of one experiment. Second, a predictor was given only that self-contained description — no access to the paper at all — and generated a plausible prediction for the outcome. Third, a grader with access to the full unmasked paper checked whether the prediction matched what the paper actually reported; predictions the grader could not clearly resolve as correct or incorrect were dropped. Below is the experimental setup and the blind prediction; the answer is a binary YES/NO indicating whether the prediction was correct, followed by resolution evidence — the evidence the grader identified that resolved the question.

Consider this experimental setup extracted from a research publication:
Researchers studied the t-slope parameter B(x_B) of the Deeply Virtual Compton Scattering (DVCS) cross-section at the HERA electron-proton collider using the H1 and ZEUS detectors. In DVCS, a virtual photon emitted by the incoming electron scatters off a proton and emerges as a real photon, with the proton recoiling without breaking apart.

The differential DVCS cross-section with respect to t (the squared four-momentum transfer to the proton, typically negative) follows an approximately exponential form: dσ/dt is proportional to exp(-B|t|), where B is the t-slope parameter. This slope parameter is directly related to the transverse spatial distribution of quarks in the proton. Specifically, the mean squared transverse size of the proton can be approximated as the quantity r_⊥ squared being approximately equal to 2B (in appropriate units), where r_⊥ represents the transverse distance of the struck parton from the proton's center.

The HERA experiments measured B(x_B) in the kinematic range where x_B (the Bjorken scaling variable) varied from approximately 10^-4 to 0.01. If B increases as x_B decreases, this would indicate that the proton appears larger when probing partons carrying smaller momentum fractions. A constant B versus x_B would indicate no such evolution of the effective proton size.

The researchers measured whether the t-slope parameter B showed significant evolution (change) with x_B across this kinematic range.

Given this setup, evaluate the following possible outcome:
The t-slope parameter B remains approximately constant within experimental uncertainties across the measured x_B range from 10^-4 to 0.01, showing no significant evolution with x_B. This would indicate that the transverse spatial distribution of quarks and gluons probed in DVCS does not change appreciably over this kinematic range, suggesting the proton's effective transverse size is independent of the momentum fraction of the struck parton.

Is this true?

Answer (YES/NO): YES